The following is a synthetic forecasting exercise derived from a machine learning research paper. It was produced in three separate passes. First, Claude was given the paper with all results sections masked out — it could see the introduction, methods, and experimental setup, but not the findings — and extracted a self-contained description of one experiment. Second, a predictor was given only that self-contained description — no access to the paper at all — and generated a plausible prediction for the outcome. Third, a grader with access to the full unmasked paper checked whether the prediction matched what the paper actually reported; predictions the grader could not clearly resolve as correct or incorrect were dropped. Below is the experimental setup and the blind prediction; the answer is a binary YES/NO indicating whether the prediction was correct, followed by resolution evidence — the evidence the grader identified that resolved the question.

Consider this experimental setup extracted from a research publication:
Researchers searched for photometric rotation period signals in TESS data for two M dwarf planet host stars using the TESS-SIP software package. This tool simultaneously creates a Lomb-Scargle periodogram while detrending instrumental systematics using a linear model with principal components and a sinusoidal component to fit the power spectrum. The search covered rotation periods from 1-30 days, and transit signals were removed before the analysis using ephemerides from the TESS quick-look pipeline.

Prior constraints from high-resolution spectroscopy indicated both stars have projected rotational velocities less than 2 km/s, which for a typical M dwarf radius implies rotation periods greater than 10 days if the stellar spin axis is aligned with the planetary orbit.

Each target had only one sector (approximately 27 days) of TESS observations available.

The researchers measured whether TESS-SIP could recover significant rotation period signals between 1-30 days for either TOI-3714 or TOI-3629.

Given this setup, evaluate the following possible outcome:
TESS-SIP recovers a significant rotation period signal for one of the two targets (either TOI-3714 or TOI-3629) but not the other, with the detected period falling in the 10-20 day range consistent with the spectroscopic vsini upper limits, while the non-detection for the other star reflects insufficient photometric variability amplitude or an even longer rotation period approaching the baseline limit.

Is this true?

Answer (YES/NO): NO